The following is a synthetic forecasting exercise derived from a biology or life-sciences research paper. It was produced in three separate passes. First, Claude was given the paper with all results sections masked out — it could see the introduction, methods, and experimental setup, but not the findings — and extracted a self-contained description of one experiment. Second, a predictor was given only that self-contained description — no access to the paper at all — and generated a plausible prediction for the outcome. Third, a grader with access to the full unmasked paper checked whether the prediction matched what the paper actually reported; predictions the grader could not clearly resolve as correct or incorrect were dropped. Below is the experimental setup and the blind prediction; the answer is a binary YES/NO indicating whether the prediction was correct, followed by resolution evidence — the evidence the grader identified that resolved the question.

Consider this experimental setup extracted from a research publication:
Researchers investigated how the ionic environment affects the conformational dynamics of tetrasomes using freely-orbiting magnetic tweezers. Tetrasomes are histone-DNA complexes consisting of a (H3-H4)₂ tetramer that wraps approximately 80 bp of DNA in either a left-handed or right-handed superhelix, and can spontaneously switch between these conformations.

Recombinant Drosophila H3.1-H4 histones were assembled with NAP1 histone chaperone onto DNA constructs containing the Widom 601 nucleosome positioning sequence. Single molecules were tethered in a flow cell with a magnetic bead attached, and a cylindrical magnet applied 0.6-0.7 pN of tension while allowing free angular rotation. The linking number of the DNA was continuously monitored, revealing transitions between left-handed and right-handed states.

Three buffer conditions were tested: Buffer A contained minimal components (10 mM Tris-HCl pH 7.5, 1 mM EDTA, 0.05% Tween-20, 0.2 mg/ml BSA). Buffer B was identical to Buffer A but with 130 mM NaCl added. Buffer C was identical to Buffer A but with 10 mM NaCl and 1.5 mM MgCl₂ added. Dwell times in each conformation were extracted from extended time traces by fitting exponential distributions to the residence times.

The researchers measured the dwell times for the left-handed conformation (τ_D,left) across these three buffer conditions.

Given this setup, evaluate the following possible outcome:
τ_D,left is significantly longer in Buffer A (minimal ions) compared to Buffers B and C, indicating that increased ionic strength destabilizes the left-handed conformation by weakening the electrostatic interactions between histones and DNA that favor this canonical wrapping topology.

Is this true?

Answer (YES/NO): NO